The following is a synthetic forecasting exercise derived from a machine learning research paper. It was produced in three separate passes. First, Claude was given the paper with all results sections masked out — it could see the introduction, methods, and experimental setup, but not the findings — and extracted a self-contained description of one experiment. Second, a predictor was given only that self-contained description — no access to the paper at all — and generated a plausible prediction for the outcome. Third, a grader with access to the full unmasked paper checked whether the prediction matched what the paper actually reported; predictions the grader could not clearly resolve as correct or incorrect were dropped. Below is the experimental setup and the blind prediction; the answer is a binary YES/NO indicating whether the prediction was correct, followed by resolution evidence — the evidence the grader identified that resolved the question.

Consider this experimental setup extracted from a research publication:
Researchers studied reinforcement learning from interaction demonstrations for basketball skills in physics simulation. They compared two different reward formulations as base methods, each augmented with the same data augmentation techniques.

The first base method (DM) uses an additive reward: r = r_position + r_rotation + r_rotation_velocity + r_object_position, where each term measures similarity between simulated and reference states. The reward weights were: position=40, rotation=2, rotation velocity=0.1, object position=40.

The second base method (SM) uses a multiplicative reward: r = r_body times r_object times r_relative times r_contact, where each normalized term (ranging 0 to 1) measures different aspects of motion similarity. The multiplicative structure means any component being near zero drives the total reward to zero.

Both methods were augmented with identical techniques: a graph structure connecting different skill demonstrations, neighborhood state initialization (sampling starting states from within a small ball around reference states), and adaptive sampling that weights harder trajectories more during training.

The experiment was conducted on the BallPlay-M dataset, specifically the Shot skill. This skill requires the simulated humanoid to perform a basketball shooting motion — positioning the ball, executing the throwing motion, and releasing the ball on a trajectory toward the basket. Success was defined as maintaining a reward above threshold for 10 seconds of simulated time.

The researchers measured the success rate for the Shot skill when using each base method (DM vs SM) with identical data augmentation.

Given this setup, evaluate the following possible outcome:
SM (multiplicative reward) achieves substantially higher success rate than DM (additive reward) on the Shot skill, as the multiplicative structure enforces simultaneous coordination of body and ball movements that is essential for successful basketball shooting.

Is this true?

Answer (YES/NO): YES